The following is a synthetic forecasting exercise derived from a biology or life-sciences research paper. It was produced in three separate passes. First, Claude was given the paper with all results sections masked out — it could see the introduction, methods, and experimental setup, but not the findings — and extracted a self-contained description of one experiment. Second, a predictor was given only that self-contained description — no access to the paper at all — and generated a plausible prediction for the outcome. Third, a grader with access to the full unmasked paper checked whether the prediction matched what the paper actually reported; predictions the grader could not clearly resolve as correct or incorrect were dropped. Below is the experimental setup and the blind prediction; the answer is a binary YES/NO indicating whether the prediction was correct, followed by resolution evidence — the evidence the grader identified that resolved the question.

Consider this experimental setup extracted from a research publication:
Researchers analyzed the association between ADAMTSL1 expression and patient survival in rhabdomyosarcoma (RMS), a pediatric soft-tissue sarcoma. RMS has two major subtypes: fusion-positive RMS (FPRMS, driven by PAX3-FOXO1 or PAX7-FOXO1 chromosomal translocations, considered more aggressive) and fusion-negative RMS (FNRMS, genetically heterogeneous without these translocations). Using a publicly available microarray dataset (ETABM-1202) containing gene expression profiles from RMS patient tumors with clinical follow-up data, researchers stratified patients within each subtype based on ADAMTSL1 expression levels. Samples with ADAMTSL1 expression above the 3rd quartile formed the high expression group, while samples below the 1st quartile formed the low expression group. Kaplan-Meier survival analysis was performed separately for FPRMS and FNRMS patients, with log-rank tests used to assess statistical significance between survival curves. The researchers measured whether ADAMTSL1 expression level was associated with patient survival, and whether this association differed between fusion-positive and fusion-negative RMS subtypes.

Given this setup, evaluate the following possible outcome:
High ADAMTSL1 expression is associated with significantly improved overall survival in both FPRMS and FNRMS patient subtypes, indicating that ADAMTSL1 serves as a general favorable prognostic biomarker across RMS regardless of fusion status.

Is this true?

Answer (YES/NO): NO